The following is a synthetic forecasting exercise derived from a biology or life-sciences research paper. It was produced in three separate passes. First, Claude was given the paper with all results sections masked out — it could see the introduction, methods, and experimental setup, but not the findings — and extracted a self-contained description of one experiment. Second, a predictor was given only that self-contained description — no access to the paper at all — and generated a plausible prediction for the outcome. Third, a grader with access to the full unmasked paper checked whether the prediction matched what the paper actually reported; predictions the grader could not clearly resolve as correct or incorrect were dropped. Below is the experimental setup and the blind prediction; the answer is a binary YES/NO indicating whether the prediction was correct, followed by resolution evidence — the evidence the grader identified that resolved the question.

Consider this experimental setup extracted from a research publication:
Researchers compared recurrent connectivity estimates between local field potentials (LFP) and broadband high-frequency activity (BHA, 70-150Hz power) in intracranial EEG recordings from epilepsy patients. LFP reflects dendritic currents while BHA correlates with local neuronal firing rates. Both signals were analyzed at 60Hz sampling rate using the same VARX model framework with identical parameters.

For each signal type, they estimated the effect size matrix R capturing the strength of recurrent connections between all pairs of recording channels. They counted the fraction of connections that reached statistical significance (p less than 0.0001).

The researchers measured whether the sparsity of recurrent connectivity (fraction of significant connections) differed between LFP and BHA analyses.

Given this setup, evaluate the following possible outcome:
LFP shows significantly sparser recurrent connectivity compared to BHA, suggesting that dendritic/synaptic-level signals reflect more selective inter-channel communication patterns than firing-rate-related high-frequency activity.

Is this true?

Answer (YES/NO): NO